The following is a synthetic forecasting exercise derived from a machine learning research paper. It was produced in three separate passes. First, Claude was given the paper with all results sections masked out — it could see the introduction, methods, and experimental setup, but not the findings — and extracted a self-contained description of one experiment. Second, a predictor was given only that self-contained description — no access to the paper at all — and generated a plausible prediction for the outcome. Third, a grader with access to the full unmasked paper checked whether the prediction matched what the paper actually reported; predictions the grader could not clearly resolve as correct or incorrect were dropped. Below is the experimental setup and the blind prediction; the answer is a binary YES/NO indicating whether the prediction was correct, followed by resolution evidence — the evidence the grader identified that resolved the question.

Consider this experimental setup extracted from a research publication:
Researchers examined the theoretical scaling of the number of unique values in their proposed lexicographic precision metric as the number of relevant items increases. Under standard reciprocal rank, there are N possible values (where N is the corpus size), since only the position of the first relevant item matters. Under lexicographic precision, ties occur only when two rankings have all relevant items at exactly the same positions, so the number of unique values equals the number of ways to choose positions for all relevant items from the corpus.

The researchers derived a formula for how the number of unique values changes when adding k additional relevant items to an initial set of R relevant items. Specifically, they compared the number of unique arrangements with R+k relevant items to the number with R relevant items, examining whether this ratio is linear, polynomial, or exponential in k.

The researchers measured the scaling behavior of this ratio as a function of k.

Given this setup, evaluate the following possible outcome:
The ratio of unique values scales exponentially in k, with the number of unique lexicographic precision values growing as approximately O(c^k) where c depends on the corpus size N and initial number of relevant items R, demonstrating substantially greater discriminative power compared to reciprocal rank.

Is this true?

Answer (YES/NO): YES